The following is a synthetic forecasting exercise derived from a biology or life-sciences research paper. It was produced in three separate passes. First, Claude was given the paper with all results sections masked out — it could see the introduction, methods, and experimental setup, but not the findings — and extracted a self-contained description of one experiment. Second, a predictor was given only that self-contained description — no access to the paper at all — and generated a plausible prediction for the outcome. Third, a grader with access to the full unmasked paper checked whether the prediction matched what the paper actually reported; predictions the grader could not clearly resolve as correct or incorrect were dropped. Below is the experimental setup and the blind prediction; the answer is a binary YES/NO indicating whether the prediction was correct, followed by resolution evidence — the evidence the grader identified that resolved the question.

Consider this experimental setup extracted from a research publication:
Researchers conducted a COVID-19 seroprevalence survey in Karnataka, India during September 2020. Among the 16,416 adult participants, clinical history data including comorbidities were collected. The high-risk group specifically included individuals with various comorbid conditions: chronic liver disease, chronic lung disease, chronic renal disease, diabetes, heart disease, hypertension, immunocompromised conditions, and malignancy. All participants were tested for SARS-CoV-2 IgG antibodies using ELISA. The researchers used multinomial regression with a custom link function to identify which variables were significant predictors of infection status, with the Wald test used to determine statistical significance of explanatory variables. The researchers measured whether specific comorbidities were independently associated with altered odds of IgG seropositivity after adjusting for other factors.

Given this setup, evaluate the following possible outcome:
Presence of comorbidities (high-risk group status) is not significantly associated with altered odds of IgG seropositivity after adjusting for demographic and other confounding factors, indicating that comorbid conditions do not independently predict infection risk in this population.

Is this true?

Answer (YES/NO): YES